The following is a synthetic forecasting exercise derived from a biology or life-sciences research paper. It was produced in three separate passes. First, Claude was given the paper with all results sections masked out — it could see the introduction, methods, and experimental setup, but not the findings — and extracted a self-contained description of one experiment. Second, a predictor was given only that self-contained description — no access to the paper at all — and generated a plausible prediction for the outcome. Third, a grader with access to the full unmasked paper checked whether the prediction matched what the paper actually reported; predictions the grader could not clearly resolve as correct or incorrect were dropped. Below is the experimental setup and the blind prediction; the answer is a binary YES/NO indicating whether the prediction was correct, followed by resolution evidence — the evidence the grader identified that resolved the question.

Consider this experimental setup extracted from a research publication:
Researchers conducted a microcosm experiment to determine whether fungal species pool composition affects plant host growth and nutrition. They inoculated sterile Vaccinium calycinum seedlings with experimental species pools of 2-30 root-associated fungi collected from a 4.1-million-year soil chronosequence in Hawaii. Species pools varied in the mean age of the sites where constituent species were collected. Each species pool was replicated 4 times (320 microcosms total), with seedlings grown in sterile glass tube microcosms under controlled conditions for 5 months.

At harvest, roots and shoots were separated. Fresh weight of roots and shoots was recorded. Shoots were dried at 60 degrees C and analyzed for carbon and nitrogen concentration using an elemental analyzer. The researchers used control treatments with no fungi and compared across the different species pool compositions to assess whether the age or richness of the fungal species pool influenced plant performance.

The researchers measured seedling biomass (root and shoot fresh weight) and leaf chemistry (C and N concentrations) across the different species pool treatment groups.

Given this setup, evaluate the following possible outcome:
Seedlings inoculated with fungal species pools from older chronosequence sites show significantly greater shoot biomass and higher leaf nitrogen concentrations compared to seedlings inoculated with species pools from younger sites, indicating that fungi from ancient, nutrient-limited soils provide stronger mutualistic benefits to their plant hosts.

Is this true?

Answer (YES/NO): NO